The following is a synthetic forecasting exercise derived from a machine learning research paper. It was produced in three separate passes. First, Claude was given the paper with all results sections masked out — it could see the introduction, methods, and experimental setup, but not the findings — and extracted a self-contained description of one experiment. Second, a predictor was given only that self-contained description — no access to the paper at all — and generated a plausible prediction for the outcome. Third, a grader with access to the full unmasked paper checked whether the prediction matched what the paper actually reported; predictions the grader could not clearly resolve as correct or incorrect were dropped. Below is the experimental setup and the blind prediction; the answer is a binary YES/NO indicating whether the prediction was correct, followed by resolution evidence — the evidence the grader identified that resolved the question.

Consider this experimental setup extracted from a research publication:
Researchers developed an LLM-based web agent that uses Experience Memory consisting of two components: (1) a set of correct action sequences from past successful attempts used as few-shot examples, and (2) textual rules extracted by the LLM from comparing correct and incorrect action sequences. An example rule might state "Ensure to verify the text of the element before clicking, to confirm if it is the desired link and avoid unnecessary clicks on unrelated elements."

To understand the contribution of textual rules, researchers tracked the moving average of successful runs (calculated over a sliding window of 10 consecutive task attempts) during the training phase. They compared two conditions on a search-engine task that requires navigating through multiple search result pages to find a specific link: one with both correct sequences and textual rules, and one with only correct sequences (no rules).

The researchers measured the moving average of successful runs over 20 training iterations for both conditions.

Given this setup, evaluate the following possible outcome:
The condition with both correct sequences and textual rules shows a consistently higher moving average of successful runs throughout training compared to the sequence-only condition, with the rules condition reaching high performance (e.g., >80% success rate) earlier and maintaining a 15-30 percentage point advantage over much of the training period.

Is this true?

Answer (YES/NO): NO